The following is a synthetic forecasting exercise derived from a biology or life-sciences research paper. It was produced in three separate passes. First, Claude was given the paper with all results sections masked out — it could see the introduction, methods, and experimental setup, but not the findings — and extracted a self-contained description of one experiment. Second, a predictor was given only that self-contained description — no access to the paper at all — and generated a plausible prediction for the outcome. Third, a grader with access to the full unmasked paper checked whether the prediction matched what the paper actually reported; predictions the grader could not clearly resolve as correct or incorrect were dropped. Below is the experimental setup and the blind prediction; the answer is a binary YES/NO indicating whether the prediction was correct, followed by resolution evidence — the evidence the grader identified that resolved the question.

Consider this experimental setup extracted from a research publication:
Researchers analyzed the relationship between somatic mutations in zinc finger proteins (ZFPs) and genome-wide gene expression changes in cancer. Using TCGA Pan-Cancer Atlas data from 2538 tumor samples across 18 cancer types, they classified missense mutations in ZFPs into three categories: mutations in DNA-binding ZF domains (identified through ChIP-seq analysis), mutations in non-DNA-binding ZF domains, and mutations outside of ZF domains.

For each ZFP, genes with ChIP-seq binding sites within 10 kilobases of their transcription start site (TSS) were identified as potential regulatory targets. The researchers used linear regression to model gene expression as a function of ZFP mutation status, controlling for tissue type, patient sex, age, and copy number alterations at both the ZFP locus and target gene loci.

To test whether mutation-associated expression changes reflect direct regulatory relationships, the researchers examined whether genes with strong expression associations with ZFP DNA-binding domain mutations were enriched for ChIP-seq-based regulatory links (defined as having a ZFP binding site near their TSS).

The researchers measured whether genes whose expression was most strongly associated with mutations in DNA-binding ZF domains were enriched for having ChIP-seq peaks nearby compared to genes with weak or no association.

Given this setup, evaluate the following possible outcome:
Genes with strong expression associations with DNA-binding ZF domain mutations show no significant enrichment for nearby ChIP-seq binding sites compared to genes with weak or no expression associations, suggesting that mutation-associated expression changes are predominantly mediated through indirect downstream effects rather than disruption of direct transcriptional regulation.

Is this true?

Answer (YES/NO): NO